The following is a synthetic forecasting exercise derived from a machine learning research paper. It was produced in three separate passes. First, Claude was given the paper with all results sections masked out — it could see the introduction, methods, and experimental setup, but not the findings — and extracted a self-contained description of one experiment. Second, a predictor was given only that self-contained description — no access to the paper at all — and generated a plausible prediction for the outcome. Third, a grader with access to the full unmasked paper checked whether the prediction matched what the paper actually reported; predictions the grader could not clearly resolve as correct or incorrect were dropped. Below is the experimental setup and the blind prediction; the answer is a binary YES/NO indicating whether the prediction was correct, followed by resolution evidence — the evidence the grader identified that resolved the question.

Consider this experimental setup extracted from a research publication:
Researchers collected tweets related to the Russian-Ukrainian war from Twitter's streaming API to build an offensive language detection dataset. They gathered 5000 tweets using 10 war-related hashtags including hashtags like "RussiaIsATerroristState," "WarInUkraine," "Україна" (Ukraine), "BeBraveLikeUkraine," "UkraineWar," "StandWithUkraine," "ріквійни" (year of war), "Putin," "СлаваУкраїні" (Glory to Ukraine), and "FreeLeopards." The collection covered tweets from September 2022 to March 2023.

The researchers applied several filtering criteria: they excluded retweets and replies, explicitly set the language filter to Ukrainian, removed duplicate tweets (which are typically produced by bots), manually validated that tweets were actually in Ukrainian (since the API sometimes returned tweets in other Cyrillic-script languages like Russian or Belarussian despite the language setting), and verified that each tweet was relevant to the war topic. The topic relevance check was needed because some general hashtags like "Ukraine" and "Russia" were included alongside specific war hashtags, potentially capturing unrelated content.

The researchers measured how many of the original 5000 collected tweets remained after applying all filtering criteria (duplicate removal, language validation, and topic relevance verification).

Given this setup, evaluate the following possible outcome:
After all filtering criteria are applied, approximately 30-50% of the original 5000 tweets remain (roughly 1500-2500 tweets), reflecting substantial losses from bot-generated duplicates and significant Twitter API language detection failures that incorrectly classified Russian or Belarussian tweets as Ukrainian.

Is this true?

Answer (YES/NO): YES